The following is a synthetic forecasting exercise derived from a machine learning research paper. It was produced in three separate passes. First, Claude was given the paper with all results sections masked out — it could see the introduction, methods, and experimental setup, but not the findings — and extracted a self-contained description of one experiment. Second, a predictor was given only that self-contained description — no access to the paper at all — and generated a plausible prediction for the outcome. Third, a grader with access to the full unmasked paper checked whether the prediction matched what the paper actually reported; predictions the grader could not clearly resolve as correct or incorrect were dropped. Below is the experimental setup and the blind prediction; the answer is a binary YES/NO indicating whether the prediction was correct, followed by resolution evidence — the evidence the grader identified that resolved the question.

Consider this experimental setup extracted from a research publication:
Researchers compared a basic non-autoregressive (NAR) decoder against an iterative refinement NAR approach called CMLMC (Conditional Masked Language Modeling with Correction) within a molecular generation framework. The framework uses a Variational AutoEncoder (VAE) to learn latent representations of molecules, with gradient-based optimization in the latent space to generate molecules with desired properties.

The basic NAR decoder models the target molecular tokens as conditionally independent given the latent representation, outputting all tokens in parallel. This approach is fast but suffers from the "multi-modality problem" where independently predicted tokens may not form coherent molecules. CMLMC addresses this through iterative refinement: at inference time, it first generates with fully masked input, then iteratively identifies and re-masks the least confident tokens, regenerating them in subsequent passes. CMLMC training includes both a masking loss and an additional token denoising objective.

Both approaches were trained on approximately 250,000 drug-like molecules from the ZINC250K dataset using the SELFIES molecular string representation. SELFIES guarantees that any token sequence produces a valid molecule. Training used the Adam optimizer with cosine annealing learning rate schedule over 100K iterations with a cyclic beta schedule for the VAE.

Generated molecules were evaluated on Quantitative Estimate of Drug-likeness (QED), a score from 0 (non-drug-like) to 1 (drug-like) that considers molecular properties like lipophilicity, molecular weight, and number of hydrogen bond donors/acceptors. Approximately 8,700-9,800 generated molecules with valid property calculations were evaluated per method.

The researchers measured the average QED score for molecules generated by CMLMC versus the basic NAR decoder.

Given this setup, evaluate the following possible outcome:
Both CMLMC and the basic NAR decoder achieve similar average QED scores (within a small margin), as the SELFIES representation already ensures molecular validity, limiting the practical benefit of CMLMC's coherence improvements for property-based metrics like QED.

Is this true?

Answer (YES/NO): NO